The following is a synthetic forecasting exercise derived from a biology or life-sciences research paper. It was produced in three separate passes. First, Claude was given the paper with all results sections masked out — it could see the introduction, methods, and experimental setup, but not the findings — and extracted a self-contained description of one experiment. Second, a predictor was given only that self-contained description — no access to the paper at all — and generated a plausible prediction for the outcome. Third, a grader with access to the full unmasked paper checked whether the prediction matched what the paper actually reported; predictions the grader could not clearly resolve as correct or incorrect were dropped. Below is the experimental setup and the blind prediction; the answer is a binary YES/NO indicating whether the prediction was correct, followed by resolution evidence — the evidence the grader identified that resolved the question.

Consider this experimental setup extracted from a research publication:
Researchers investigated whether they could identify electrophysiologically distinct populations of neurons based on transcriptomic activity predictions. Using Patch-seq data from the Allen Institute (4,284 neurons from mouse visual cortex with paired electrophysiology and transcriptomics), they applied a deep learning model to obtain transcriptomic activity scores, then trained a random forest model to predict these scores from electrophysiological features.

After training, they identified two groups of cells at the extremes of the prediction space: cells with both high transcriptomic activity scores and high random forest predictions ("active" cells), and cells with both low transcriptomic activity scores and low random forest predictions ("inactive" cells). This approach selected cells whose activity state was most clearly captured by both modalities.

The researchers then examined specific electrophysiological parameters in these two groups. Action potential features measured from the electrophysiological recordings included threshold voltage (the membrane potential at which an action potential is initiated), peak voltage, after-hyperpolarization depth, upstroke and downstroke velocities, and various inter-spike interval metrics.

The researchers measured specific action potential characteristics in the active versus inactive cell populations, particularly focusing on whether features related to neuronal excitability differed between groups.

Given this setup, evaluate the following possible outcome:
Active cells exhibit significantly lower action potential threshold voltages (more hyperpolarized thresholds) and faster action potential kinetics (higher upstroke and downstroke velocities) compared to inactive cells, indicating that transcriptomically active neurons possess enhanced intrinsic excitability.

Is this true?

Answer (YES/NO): NO